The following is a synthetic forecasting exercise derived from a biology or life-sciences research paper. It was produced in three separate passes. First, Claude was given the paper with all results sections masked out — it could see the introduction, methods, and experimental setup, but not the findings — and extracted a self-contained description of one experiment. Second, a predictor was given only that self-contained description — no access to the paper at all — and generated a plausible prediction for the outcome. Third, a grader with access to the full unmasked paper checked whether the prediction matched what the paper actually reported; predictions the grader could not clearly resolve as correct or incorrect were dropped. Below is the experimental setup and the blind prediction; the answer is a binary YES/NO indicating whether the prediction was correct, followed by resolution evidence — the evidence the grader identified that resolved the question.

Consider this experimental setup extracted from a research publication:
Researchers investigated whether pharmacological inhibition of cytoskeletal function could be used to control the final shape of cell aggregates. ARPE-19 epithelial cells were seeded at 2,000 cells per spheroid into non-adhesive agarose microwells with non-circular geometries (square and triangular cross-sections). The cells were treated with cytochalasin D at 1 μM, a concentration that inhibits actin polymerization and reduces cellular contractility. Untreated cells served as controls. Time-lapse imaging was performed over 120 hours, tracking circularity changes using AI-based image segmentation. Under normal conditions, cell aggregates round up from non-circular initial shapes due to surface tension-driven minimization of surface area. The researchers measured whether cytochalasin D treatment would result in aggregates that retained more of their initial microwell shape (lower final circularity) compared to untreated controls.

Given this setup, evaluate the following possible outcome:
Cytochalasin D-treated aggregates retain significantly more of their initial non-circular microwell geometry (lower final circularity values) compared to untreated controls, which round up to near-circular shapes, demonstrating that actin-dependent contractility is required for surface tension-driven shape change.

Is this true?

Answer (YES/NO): NO